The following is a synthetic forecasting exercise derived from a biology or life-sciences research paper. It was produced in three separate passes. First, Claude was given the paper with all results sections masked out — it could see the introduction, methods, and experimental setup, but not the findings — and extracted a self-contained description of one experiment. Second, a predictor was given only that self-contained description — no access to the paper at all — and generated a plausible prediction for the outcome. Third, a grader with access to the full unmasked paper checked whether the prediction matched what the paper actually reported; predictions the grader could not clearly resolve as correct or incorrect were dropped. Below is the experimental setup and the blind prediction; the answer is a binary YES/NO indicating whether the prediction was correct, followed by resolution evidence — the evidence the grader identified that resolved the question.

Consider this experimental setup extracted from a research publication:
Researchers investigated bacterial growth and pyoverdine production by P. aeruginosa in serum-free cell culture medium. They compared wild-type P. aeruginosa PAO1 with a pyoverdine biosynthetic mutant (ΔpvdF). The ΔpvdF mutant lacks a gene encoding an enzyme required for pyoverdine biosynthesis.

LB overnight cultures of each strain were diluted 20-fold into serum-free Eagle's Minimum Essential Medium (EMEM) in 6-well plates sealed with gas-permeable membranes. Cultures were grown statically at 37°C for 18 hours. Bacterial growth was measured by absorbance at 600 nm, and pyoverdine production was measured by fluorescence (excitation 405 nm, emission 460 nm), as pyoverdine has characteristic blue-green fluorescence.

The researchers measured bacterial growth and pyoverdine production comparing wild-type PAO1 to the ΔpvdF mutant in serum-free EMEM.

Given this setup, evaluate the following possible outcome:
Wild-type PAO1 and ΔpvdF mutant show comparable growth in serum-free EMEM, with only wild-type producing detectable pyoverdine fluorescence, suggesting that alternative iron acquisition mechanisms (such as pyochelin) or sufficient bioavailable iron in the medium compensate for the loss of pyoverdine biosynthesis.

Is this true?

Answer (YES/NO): YES